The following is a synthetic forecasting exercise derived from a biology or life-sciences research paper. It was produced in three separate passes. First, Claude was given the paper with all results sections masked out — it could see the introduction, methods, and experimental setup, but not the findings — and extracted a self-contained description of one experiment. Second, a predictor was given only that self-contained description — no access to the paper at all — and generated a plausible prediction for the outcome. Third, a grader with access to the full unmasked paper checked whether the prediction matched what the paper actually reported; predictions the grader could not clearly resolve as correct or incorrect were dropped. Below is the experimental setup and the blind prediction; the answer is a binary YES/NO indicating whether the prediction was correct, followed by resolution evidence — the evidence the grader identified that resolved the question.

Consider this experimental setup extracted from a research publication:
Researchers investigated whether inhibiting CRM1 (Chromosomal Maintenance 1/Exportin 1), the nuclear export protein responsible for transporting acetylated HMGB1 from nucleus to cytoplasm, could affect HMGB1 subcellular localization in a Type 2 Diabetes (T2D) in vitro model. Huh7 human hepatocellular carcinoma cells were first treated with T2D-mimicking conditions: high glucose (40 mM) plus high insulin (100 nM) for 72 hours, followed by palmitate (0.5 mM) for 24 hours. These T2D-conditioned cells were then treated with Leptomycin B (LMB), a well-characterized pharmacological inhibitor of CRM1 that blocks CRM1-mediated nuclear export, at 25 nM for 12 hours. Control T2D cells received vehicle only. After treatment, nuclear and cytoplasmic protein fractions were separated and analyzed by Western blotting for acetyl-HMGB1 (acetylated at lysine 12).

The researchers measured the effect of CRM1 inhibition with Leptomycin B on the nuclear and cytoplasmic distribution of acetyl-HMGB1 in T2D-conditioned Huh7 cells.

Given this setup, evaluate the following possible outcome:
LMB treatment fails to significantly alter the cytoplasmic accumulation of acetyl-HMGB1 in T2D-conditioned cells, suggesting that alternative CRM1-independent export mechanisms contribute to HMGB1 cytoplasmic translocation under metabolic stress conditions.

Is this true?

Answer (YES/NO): NO